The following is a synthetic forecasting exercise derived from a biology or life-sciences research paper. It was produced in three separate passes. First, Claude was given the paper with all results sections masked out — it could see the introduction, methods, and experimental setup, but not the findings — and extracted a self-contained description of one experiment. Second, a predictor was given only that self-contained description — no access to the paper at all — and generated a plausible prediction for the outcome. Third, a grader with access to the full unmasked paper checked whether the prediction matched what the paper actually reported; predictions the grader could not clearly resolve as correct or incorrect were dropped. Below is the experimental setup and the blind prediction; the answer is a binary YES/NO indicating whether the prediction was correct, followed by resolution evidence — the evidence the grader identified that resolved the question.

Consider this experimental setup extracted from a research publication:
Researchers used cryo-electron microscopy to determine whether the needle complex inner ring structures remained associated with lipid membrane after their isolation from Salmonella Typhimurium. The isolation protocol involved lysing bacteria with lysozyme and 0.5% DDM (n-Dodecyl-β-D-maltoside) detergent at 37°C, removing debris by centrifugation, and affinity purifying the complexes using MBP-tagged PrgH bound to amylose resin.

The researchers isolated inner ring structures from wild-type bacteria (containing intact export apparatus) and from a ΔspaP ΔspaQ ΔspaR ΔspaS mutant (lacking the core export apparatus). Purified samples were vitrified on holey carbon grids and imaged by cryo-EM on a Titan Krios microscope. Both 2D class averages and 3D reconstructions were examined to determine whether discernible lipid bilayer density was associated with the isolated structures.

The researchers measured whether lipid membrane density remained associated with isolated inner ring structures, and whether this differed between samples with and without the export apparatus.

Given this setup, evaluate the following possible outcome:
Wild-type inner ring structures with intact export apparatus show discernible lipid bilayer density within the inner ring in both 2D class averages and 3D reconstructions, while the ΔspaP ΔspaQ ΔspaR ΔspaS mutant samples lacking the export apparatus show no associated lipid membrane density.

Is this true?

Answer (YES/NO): NO